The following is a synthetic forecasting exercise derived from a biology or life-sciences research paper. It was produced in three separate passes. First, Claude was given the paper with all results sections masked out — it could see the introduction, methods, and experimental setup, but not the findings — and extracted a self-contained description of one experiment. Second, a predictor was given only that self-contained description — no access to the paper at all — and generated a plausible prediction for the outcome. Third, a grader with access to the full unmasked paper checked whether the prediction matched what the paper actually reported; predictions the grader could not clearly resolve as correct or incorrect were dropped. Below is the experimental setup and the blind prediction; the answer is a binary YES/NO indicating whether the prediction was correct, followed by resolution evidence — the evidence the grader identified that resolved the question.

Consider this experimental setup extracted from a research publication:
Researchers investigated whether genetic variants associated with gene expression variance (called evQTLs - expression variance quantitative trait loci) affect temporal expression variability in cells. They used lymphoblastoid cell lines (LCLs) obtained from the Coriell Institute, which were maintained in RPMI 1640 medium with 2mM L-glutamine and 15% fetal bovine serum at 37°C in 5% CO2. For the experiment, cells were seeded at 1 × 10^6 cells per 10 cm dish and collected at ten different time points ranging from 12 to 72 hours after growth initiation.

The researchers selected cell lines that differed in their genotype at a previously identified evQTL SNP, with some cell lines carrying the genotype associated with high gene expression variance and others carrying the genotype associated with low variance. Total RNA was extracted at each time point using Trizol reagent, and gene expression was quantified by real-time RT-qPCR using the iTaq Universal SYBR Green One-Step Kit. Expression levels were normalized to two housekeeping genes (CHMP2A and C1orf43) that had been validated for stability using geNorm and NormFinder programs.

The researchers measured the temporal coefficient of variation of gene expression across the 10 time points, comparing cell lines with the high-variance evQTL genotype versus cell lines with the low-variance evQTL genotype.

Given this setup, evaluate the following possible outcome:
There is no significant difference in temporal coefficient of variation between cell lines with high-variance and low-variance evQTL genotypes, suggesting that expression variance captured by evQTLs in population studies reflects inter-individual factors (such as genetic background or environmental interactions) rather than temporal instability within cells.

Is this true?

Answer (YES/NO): NO